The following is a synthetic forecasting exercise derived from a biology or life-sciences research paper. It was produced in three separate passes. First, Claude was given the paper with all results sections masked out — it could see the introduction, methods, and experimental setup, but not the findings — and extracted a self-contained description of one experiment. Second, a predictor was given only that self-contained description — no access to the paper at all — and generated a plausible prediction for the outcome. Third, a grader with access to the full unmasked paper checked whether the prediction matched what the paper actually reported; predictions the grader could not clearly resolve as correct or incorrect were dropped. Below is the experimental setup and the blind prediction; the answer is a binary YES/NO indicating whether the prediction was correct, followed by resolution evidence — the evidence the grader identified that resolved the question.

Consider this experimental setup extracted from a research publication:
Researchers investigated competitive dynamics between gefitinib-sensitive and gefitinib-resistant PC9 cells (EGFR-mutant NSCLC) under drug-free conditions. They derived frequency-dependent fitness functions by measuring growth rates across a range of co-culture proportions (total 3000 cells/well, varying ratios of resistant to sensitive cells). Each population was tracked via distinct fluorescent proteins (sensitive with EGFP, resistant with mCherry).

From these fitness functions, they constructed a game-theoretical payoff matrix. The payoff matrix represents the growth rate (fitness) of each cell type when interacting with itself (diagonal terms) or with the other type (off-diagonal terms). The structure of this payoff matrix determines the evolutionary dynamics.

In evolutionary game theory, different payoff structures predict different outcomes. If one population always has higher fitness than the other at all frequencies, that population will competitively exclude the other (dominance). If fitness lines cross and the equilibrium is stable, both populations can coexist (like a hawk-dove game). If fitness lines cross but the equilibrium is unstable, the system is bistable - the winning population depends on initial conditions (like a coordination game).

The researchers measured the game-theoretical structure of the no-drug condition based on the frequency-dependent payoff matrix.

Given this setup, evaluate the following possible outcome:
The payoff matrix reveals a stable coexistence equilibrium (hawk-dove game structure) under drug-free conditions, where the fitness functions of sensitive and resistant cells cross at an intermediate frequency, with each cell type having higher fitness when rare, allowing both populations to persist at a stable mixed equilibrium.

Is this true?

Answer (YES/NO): NO